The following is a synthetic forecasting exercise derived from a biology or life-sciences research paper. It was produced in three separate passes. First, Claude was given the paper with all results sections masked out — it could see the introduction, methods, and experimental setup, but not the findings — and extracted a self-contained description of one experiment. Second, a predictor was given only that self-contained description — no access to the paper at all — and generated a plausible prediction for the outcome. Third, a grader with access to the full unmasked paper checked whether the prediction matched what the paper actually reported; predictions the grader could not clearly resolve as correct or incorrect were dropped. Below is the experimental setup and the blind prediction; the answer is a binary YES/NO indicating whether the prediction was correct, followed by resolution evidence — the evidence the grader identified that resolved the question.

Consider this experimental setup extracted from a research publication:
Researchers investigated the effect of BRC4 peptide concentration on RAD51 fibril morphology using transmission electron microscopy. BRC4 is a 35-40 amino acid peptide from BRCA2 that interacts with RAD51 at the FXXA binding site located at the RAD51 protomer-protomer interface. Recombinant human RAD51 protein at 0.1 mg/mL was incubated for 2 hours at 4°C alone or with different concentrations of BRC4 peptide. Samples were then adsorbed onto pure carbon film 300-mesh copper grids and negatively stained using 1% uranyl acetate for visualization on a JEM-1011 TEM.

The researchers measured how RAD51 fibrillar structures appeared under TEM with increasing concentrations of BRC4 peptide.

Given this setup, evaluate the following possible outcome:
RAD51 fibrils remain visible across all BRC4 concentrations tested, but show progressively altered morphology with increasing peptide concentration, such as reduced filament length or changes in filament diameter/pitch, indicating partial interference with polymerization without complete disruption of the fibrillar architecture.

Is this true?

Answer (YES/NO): NO